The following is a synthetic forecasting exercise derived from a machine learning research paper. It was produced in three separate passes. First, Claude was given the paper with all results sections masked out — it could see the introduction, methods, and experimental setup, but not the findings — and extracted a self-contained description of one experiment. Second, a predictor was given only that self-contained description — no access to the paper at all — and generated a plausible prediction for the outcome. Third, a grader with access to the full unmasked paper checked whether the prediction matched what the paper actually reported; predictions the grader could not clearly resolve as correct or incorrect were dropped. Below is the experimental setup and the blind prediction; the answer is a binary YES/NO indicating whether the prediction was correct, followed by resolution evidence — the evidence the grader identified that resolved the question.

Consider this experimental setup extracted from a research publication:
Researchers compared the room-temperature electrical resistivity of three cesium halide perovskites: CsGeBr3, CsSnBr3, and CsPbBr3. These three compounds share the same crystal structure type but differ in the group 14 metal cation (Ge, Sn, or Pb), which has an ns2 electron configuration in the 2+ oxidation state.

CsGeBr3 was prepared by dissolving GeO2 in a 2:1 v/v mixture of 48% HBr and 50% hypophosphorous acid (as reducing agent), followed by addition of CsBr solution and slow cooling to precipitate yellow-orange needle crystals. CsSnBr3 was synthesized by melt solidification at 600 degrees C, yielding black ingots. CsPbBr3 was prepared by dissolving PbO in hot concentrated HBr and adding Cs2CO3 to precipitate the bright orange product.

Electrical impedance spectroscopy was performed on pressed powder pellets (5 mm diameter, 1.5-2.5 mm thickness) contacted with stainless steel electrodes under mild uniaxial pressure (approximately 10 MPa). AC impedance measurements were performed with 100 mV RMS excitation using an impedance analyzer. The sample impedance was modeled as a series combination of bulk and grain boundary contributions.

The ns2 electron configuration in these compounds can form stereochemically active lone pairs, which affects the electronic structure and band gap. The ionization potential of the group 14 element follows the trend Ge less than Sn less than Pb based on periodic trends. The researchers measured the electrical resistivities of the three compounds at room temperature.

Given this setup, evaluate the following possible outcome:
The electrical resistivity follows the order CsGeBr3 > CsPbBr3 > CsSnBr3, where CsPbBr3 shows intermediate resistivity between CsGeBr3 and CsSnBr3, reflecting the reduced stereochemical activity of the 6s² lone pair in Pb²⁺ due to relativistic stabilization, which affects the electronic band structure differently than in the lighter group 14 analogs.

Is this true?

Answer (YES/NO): NO